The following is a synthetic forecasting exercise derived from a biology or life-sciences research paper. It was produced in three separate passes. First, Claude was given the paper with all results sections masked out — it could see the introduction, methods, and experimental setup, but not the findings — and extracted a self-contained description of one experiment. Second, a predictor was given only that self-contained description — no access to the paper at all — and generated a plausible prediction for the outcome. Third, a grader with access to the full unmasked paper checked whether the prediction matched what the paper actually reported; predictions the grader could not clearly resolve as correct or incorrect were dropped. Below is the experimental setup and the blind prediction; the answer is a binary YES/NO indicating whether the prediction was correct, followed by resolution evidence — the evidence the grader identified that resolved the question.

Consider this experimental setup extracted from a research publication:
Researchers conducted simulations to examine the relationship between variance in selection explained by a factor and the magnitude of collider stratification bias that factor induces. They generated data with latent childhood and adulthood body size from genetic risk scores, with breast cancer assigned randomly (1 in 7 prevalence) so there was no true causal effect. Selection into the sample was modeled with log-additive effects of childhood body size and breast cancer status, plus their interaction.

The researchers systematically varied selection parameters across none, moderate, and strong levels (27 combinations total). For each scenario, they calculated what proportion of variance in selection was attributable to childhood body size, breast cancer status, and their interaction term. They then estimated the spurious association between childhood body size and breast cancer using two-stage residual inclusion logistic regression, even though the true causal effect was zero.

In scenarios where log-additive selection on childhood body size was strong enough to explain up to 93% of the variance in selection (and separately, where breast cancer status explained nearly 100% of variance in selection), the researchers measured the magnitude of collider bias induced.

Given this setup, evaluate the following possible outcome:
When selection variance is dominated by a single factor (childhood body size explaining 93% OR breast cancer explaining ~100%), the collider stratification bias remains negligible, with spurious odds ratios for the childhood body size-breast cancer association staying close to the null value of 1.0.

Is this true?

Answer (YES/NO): YES